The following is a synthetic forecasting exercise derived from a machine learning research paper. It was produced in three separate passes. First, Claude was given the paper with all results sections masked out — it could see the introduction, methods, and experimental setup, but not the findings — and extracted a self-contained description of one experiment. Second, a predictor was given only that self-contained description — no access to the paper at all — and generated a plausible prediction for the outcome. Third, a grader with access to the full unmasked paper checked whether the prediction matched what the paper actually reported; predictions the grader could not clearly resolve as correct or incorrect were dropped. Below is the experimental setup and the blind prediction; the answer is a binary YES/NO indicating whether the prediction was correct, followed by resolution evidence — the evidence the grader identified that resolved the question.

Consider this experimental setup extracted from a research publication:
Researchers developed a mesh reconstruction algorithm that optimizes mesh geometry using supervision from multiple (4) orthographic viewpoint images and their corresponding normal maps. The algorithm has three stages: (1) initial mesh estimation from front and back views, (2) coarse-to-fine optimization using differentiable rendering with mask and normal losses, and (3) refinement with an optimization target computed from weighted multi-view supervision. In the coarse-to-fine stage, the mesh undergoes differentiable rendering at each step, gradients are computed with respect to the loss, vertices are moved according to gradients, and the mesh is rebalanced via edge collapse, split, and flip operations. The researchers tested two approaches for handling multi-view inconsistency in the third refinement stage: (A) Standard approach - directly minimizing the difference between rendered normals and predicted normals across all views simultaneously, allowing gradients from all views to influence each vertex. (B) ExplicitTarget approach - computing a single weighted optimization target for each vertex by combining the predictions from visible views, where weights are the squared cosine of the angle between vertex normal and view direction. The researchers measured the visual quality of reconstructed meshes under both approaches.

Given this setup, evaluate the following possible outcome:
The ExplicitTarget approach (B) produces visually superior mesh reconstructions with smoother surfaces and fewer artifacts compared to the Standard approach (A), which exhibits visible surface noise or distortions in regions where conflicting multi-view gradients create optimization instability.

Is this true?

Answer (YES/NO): YES